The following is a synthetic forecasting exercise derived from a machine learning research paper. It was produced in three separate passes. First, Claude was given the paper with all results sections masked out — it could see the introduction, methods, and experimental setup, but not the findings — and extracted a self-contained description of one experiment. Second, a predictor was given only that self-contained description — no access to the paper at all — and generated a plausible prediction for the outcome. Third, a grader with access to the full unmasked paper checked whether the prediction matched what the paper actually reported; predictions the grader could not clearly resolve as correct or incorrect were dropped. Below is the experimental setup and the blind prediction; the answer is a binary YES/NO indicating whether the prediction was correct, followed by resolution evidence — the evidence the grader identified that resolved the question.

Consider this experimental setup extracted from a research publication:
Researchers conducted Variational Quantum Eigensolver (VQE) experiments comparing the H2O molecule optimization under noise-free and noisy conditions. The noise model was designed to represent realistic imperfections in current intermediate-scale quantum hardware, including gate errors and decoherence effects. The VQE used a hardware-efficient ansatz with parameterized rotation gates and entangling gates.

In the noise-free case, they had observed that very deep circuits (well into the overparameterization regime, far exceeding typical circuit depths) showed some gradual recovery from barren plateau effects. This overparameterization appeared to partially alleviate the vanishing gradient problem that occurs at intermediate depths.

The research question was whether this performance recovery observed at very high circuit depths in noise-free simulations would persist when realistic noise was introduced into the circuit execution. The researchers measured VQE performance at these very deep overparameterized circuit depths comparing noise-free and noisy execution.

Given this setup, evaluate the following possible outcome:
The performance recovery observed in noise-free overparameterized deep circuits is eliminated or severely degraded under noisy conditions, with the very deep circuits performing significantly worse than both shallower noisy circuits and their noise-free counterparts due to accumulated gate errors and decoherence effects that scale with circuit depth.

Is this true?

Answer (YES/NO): YES